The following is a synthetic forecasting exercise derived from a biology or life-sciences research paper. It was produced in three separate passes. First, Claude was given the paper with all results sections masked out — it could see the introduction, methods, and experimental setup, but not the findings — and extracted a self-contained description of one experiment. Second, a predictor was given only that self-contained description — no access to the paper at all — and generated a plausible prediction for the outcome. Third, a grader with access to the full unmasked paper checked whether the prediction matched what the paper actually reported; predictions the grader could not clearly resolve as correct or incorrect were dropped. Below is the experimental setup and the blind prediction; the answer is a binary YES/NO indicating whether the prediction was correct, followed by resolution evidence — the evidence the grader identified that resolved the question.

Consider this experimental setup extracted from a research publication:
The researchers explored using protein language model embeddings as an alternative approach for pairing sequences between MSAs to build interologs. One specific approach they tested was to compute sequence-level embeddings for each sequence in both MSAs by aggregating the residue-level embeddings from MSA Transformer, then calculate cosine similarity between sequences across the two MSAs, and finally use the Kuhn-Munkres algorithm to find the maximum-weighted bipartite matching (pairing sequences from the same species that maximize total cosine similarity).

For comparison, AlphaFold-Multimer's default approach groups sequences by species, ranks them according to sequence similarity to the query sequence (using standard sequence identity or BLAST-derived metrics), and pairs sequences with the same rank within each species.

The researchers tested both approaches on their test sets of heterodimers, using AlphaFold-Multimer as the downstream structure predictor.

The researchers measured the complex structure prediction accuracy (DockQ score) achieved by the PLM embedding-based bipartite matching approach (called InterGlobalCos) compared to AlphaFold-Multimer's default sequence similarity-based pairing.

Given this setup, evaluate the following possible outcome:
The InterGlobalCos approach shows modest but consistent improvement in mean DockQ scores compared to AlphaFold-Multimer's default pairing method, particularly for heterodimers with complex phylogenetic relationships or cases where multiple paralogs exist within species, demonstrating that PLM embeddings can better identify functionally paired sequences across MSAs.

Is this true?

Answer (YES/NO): NO